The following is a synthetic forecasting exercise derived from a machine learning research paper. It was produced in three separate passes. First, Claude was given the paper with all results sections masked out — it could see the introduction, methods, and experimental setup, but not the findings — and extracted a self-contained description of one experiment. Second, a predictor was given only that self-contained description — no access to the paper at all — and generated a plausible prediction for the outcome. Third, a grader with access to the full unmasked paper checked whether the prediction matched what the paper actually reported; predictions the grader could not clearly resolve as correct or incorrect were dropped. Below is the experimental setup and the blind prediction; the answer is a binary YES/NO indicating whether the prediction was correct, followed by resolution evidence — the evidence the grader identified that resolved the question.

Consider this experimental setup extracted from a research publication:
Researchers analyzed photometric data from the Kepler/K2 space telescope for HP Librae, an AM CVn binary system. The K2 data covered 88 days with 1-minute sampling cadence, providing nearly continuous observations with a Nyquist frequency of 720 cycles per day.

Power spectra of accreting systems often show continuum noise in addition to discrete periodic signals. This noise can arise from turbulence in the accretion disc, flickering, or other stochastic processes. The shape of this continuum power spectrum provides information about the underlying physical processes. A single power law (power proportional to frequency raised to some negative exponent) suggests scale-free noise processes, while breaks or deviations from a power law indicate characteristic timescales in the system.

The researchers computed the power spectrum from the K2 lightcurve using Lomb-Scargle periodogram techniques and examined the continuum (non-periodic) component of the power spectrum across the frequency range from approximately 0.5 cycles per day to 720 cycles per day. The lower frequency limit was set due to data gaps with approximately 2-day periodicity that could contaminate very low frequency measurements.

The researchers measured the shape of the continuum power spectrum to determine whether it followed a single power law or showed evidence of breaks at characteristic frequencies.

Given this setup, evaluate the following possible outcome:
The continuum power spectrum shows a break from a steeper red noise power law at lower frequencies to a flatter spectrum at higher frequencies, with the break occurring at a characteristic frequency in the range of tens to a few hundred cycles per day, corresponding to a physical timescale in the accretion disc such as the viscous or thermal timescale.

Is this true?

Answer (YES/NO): NO